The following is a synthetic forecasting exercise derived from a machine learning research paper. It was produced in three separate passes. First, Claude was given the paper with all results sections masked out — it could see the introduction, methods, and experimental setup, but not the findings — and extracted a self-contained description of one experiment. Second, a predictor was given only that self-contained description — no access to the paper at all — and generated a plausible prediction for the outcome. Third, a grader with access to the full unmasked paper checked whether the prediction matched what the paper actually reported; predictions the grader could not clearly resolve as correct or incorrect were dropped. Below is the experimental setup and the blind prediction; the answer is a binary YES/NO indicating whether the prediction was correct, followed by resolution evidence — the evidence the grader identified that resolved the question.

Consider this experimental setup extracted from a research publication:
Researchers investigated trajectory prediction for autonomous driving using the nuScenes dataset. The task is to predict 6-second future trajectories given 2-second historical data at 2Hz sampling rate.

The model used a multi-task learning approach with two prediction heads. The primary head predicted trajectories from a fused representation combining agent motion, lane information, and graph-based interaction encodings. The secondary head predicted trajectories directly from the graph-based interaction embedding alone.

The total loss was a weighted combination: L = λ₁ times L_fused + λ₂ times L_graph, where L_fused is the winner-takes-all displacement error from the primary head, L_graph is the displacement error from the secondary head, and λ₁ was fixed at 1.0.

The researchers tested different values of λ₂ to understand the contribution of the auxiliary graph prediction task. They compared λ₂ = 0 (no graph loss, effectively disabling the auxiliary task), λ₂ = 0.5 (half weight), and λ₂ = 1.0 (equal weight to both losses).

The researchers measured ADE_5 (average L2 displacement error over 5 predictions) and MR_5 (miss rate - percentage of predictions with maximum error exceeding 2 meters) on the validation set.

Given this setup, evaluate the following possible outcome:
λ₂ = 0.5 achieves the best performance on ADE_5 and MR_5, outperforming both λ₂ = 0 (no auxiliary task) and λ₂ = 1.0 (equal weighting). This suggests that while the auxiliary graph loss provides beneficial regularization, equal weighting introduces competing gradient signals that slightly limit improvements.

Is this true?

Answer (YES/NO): YES